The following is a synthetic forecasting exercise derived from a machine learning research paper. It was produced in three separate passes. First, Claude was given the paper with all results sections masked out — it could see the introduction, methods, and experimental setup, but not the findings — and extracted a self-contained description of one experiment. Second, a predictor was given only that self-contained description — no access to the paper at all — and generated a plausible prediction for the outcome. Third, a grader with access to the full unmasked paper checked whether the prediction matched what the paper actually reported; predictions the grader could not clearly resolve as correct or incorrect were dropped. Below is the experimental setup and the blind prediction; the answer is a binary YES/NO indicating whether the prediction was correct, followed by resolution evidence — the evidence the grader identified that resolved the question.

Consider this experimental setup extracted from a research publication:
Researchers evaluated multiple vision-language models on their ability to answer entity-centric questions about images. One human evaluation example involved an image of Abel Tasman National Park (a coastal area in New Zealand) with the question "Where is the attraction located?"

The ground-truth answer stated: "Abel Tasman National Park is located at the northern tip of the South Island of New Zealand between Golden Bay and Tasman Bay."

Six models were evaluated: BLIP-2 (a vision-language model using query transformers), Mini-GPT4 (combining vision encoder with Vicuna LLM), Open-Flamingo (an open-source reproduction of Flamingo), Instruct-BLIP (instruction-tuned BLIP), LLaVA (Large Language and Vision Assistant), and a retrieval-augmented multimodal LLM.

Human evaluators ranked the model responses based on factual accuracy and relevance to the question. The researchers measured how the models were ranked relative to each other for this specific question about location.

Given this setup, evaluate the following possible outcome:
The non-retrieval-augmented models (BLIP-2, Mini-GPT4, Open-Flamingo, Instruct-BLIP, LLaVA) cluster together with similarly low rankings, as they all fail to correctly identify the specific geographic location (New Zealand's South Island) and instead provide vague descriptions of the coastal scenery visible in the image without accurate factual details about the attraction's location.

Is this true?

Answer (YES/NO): NO